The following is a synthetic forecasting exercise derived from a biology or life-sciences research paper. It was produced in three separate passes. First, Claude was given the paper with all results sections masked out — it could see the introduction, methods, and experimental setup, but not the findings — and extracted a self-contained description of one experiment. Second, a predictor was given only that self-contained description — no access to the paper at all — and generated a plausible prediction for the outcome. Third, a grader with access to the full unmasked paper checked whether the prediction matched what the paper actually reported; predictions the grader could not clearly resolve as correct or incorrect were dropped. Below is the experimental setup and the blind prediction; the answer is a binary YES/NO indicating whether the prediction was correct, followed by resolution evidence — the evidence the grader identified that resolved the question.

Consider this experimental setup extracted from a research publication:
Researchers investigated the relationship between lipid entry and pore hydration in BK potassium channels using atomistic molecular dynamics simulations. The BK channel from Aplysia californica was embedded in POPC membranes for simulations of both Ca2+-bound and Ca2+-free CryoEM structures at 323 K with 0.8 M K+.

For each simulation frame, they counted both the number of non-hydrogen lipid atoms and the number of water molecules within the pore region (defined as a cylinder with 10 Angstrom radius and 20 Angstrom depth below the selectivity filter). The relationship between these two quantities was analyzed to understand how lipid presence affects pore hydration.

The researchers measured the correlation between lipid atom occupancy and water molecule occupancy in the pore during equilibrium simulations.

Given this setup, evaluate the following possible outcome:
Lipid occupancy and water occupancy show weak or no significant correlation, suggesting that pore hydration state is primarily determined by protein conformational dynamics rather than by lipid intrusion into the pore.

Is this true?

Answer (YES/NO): NO